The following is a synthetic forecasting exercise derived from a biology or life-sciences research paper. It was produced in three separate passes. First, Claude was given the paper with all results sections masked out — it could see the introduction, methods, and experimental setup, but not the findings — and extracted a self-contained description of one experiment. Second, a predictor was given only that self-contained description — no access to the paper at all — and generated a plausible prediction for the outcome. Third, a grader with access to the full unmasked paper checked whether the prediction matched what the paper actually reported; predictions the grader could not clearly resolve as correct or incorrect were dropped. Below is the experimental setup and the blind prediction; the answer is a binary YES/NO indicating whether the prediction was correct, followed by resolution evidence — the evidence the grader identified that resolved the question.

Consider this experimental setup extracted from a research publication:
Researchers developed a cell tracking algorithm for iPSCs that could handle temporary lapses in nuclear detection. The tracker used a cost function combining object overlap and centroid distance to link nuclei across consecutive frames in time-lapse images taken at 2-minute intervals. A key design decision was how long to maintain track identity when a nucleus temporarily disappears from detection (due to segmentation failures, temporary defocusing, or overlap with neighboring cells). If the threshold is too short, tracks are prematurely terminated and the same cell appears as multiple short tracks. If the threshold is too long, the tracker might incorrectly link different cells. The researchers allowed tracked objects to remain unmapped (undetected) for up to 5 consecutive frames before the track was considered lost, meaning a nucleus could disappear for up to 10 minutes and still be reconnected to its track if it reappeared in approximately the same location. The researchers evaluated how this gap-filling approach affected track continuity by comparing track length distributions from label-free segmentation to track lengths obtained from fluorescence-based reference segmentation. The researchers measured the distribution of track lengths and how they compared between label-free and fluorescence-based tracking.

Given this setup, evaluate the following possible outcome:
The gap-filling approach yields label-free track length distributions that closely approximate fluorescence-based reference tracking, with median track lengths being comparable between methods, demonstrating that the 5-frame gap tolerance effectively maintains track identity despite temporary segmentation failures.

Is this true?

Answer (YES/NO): YES